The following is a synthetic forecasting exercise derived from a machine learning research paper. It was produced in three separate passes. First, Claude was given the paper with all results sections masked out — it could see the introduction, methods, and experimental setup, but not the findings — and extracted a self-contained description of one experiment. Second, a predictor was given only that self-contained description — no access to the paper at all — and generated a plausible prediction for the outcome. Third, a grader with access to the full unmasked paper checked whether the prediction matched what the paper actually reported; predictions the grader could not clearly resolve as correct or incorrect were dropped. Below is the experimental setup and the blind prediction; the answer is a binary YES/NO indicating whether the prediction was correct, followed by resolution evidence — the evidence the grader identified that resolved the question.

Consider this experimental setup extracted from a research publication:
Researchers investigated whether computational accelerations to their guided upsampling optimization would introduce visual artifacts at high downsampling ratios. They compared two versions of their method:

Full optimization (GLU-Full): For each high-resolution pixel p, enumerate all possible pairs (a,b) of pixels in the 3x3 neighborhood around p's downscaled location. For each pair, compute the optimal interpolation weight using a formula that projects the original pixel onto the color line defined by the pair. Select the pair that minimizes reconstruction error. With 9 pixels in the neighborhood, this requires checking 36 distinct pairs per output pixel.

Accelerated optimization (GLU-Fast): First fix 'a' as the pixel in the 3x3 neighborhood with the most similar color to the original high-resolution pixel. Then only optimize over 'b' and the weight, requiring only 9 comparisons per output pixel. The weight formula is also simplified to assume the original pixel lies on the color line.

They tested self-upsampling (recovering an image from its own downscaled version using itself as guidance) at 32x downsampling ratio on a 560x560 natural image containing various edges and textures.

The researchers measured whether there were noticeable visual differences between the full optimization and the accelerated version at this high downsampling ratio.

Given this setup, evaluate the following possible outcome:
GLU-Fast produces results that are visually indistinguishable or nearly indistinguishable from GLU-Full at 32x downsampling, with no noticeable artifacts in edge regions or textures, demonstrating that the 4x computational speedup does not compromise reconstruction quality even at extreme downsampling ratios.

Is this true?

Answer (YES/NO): YES